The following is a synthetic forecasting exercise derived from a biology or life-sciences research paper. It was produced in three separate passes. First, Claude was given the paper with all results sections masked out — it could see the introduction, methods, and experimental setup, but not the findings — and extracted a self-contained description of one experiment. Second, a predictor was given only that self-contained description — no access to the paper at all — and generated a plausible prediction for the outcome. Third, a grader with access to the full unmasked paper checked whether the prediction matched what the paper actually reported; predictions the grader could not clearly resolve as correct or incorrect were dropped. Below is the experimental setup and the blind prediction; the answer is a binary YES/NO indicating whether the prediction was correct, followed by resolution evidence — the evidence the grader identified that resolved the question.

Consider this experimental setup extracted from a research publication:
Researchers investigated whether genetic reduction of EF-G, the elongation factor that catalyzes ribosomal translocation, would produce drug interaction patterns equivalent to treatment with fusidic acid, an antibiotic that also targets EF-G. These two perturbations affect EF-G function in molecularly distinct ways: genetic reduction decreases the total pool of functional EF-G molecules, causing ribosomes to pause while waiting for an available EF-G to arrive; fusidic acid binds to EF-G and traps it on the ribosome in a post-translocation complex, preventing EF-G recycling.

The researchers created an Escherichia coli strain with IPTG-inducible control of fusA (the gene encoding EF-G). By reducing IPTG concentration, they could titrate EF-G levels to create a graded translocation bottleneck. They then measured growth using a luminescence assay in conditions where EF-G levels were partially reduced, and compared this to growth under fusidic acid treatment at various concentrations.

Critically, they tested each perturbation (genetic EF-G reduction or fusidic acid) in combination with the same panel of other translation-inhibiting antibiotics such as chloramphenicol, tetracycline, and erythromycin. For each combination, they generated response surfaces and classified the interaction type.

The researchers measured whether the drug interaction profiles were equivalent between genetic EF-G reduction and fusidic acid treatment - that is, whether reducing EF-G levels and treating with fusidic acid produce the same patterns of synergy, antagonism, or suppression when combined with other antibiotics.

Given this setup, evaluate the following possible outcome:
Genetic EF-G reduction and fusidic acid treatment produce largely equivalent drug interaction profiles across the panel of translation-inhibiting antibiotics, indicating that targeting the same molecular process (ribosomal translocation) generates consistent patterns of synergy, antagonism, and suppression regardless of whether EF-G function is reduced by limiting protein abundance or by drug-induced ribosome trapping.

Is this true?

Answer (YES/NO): YES